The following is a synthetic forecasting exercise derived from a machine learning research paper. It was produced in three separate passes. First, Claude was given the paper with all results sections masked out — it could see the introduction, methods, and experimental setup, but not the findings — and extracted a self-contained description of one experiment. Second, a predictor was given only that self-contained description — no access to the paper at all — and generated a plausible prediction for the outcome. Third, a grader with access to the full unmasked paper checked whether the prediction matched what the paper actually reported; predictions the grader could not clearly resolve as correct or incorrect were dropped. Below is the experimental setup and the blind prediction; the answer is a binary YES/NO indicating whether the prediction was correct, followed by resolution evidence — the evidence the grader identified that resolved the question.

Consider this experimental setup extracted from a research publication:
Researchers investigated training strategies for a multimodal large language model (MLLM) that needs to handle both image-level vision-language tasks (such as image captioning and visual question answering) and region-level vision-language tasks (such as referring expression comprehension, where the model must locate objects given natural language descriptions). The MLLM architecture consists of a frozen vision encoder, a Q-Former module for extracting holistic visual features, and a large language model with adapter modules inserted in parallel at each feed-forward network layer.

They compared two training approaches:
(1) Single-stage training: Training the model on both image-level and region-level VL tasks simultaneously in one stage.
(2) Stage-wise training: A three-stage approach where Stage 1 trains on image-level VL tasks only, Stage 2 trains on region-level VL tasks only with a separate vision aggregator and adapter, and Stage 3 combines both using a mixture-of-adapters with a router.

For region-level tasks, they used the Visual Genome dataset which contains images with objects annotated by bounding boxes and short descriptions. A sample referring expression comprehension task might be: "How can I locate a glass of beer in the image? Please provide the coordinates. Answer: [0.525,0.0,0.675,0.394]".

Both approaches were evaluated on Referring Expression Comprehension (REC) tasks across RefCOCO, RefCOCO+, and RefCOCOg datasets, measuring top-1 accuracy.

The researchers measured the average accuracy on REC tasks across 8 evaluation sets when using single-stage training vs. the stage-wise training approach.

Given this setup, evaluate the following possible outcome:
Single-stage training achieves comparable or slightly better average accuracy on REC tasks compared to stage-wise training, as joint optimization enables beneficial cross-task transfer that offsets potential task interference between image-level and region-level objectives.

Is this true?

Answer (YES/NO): NO